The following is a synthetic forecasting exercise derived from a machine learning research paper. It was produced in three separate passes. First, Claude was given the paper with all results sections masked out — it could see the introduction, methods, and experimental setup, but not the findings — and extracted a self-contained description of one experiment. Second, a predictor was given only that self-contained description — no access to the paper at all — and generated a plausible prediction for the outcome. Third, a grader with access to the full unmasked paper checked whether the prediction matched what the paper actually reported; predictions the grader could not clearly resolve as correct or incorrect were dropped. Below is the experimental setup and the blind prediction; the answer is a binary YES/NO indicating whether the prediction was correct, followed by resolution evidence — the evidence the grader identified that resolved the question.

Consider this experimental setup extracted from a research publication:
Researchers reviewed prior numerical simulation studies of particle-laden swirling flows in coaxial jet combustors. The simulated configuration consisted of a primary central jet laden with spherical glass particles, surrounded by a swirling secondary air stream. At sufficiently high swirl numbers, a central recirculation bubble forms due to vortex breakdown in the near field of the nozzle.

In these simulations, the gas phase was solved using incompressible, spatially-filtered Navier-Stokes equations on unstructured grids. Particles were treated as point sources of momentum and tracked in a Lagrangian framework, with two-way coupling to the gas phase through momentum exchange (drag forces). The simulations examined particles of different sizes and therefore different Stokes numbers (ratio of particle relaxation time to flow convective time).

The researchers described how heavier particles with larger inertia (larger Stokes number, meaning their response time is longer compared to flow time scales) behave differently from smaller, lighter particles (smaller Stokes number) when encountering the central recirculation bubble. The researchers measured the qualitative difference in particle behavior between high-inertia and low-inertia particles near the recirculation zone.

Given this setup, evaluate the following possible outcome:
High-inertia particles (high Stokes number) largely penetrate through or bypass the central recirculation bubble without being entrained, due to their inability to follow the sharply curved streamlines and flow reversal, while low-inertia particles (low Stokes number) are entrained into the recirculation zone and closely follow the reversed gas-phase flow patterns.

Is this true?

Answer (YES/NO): YES